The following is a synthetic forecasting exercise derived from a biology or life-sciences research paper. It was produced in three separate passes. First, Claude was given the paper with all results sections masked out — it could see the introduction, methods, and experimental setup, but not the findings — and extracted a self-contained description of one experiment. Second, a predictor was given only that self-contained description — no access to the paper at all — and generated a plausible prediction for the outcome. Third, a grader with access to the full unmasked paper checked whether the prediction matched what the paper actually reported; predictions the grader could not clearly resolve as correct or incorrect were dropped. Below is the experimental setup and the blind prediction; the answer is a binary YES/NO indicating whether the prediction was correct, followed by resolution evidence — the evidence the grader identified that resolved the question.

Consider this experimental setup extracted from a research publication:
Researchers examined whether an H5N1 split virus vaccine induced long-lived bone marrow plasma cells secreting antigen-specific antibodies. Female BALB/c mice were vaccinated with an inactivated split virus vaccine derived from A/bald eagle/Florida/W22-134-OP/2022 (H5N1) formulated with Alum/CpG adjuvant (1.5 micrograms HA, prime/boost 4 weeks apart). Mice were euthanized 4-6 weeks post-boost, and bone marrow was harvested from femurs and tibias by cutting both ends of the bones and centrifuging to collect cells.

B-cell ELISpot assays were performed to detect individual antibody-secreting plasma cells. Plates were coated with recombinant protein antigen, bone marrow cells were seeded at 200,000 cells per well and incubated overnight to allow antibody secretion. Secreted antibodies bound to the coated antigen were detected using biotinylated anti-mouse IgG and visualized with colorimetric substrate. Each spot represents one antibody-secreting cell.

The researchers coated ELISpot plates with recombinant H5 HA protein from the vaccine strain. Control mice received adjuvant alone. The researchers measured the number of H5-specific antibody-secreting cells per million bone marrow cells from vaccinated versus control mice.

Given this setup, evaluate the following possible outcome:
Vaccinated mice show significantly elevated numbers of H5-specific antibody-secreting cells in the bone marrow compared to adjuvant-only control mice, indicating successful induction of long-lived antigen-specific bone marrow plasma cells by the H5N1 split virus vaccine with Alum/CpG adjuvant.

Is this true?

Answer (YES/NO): YES